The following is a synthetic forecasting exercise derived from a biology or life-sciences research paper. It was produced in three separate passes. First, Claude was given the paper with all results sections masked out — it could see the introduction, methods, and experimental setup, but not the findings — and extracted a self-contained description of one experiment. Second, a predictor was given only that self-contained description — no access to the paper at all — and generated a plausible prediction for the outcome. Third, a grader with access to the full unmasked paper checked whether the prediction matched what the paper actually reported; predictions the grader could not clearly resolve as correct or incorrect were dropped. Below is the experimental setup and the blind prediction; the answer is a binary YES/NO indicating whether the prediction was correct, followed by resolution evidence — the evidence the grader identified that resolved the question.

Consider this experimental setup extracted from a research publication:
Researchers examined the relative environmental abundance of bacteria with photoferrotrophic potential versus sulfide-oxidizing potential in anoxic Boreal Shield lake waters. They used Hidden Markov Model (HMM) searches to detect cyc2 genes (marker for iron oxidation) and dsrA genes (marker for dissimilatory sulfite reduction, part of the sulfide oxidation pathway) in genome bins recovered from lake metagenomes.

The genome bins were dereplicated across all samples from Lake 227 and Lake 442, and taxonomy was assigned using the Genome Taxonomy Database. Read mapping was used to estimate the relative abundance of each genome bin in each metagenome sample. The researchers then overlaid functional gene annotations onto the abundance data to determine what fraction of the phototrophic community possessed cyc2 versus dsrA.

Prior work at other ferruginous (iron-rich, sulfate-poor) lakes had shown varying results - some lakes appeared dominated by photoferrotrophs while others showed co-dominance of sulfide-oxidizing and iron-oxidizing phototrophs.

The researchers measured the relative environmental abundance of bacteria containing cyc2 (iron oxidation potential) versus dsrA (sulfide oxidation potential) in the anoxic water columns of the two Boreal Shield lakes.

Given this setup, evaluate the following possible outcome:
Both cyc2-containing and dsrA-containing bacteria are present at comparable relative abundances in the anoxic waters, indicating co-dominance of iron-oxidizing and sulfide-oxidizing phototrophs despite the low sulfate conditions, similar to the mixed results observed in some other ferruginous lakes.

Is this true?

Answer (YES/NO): NO